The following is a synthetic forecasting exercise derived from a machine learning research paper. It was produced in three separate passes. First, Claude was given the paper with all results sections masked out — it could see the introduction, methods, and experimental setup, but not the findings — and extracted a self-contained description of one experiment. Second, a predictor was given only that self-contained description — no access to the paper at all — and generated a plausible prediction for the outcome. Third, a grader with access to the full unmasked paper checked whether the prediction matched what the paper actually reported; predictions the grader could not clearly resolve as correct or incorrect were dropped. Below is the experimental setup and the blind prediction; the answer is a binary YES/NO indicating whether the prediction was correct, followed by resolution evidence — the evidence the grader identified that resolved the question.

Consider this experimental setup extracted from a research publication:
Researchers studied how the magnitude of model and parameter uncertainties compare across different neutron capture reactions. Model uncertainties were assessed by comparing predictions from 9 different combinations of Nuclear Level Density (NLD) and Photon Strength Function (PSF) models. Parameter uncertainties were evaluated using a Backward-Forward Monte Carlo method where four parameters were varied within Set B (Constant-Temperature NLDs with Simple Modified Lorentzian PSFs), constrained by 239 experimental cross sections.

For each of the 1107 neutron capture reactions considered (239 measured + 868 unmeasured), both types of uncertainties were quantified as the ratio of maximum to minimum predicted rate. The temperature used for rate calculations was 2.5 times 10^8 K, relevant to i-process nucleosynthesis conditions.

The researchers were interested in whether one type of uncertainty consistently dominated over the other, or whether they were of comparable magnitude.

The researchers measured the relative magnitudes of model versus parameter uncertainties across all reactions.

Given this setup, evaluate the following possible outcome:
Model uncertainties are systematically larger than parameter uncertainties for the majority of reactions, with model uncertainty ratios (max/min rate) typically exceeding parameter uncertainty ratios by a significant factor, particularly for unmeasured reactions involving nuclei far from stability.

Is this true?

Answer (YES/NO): NO